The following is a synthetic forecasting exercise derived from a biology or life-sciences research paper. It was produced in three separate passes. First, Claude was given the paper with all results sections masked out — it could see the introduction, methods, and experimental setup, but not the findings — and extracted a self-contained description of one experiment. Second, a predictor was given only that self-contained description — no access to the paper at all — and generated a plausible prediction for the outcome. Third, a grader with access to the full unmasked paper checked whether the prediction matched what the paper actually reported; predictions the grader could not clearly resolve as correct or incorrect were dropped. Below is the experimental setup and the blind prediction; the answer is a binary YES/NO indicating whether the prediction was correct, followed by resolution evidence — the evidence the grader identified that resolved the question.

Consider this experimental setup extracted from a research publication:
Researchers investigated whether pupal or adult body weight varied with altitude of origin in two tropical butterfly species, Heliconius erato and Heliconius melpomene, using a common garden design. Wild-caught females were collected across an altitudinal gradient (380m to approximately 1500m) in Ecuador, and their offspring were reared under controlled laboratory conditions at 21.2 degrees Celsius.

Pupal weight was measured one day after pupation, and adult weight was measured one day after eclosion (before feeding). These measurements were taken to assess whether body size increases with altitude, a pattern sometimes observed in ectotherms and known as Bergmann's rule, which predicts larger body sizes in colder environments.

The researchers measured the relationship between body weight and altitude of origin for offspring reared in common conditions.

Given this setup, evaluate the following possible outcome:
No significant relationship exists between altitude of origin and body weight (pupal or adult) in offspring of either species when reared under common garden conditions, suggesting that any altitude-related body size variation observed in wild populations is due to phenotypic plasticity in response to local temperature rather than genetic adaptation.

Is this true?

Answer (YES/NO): YES